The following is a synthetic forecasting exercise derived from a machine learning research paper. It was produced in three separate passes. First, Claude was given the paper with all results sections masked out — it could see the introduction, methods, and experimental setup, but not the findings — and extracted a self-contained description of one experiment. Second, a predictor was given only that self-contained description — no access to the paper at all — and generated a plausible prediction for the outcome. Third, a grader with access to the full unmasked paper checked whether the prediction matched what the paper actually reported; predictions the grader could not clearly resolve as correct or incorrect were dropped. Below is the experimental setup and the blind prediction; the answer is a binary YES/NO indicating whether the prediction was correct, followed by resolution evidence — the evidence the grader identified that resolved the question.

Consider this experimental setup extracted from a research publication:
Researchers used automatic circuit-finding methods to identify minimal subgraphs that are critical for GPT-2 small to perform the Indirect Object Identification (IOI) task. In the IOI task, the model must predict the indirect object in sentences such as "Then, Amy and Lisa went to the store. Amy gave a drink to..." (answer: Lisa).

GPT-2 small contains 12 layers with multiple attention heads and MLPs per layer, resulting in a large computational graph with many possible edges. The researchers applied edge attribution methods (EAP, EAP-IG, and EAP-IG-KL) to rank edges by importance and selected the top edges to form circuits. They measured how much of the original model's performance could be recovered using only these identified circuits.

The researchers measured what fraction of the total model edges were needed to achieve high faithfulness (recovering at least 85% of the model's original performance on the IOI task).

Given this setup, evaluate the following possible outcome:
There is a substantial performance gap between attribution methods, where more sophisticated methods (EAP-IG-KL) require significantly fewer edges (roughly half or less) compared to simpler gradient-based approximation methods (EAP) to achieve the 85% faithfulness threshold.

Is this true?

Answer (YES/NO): NO